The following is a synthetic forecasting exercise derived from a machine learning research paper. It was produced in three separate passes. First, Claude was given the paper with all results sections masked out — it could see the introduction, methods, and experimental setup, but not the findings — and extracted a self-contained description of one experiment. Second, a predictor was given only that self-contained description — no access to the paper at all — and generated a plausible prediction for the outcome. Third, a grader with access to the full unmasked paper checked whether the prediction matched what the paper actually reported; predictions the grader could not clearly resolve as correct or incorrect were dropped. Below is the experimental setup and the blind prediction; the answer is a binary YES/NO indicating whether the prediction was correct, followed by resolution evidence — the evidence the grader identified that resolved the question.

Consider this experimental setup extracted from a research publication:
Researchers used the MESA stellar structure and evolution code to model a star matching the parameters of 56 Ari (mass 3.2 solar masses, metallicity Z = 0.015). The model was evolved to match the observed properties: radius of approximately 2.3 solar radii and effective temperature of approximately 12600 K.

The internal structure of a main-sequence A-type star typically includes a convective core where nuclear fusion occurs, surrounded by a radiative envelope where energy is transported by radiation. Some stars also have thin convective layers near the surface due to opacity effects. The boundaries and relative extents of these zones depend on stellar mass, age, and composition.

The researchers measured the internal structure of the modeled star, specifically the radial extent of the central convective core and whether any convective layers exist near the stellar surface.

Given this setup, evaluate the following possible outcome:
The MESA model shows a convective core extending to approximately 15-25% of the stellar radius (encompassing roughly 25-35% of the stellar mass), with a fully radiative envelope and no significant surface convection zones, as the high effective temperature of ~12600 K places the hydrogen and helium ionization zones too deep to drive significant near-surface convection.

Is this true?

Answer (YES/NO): NO